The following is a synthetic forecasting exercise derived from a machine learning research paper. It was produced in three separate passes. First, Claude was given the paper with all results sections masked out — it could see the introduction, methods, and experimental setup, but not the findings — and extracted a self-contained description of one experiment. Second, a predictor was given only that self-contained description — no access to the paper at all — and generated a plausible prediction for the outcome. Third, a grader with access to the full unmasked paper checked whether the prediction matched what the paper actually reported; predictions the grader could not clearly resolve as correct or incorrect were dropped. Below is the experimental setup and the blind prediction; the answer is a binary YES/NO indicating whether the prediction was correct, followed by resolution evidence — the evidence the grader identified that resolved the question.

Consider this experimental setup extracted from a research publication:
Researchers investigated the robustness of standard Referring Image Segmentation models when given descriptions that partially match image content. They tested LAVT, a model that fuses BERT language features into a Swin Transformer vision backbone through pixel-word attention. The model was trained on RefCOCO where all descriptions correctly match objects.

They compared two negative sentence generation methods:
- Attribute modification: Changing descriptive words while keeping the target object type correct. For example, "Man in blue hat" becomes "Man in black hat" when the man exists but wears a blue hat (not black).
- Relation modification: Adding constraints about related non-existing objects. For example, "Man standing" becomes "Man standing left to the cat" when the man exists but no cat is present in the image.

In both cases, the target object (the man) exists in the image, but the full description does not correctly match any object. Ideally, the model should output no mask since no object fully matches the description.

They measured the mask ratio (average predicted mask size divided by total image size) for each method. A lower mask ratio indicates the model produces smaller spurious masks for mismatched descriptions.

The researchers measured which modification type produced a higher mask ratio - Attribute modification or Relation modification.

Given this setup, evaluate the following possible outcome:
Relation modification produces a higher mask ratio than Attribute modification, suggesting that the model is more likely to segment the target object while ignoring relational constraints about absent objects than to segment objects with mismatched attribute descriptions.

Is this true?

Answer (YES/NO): YES